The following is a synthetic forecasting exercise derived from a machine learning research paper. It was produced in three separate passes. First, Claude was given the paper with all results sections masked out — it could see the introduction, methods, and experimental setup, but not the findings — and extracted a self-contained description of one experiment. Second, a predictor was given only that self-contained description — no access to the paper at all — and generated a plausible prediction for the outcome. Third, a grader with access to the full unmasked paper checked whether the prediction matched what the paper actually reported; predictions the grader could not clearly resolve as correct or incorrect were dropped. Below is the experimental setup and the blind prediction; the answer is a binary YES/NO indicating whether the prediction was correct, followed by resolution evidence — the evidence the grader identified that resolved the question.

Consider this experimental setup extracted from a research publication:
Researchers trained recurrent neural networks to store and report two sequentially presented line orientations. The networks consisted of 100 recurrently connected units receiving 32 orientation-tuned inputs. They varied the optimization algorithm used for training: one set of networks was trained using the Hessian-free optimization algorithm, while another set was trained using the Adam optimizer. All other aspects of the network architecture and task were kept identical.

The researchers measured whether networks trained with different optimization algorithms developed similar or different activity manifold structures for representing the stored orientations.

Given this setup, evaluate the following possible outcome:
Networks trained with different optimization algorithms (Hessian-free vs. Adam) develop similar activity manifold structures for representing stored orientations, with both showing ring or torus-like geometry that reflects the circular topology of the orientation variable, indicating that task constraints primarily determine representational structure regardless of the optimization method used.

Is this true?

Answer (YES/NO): YES